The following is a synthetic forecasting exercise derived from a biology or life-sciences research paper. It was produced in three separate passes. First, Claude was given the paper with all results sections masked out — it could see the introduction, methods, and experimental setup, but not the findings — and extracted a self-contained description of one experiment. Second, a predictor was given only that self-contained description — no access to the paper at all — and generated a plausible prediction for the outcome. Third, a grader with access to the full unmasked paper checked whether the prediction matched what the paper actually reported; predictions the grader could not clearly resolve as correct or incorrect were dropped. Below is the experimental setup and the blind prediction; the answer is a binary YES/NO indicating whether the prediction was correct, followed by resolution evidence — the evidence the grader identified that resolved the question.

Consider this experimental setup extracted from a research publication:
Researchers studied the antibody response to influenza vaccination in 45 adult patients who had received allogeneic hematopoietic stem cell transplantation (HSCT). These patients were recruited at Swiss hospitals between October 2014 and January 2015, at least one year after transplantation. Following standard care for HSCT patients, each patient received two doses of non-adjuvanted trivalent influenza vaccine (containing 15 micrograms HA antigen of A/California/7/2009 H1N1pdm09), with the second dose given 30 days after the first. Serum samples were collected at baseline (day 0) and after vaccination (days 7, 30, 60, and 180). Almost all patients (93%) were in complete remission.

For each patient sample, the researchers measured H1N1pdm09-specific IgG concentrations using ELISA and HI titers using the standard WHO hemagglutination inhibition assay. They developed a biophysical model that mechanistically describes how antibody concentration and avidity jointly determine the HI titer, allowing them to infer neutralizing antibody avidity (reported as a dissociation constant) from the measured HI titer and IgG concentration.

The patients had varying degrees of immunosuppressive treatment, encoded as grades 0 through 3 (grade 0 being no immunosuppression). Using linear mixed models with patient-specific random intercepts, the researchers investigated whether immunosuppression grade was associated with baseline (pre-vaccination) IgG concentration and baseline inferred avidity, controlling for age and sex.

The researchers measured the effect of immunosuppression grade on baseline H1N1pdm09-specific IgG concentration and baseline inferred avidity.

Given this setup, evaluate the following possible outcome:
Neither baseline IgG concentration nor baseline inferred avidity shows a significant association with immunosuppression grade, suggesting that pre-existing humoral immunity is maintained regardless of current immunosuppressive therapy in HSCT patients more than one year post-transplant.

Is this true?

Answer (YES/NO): NO